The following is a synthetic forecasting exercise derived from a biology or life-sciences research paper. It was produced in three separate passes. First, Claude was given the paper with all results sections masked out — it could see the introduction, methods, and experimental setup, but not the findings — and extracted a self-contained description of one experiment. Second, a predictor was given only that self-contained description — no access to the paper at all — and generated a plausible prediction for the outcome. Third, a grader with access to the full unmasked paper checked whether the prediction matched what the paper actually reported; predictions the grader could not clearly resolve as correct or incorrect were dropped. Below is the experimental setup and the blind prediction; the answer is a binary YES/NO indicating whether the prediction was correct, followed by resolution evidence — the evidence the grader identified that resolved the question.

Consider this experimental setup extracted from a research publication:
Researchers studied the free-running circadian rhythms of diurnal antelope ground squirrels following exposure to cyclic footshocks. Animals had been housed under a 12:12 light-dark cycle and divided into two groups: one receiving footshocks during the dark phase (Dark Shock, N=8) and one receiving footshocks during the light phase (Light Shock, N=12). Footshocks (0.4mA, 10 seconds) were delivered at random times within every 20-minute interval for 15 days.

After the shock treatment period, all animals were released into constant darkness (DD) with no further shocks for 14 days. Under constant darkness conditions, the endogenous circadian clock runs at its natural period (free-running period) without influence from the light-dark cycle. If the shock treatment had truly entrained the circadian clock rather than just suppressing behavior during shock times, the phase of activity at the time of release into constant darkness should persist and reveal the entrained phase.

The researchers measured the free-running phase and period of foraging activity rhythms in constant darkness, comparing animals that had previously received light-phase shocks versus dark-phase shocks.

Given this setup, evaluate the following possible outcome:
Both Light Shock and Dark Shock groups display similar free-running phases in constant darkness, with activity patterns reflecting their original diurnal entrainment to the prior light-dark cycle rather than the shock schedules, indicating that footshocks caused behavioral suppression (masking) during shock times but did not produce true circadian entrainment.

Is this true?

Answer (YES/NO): NO